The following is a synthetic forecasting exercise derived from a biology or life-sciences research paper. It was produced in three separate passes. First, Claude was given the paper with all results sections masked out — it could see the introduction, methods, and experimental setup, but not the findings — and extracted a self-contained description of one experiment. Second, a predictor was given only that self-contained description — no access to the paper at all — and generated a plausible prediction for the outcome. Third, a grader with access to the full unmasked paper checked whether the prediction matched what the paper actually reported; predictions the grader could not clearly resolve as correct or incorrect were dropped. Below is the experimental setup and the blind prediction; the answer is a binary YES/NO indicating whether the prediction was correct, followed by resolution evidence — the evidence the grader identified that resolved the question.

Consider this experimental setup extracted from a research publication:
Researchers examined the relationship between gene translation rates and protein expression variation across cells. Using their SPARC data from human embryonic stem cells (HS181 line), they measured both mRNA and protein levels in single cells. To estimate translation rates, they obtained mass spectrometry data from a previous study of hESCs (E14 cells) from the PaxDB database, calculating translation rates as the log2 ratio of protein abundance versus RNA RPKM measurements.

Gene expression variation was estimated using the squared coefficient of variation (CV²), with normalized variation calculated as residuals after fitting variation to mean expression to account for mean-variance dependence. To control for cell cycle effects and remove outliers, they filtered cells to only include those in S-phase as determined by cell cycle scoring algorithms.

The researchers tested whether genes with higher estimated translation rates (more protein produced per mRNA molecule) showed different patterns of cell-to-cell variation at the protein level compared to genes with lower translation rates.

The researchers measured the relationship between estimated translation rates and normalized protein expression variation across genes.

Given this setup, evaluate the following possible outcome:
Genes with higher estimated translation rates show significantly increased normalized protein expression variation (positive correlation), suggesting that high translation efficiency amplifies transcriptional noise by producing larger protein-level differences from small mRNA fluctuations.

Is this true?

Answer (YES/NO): YES